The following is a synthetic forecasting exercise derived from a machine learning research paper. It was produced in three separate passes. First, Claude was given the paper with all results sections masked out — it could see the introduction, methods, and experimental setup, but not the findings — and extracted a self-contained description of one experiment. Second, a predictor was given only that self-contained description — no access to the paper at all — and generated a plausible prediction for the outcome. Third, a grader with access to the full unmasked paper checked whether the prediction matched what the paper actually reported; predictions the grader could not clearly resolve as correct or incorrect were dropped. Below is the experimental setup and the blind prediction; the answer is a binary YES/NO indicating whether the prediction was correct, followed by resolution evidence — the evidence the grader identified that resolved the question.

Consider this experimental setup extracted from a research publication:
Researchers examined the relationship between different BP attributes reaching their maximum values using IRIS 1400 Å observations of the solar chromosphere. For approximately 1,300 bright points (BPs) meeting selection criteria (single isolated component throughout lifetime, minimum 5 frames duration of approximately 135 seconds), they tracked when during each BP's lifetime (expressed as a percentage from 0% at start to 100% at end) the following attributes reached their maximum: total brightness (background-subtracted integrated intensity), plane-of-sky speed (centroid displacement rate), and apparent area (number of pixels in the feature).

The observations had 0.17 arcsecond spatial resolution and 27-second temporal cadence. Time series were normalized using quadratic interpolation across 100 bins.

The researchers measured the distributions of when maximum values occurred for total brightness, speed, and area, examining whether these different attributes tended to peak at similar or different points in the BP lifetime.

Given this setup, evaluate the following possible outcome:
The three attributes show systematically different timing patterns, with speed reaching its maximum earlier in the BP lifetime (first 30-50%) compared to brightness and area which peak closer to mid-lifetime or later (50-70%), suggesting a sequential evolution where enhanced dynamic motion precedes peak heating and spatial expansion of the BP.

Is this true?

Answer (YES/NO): NO